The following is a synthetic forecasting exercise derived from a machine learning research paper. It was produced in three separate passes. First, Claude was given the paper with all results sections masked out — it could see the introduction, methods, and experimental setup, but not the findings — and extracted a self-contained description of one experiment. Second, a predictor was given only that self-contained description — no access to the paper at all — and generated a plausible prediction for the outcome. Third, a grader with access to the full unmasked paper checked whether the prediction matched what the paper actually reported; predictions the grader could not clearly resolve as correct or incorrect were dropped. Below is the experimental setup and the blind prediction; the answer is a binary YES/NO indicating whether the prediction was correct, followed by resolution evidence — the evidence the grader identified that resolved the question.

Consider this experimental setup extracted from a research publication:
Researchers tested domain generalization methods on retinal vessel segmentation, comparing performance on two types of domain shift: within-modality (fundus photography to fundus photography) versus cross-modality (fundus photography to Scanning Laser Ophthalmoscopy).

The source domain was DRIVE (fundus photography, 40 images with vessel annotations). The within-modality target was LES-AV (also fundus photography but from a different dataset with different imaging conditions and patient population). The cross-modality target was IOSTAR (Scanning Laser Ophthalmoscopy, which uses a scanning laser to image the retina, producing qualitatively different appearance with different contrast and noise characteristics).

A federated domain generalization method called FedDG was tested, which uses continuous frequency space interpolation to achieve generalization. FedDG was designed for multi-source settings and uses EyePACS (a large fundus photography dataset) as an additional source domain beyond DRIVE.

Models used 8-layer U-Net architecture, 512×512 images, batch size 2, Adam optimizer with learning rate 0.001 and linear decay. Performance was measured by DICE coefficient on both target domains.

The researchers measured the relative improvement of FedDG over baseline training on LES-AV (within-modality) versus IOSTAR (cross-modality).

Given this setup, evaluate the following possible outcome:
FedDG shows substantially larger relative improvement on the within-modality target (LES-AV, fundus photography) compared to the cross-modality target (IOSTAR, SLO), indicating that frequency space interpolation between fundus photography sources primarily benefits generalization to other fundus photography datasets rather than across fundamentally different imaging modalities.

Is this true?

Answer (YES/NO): NO